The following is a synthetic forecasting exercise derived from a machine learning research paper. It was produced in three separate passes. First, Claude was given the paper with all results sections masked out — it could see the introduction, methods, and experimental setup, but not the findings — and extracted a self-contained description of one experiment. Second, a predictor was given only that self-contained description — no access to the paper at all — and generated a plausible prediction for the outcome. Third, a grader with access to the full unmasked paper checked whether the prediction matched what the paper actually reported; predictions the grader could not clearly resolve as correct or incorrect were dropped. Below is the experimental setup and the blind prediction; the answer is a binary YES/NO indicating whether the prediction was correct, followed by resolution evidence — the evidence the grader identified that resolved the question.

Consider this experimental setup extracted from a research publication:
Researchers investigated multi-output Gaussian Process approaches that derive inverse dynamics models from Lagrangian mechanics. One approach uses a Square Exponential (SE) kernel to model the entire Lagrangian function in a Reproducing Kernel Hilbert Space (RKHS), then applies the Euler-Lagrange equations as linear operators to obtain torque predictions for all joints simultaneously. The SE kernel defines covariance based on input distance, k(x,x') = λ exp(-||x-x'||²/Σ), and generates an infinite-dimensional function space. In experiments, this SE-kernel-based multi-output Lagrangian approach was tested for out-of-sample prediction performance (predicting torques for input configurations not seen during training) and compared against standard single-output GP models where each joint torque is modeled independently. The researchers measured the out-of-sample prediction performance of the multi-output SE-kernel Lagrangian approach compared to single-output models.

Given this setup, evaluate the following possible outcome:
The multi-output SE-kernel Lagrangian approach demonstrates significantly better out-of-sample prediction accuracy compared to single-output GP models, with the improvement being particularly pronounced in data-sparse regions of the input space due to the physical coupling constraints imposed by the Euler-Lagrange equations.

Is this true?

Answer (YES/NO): NO